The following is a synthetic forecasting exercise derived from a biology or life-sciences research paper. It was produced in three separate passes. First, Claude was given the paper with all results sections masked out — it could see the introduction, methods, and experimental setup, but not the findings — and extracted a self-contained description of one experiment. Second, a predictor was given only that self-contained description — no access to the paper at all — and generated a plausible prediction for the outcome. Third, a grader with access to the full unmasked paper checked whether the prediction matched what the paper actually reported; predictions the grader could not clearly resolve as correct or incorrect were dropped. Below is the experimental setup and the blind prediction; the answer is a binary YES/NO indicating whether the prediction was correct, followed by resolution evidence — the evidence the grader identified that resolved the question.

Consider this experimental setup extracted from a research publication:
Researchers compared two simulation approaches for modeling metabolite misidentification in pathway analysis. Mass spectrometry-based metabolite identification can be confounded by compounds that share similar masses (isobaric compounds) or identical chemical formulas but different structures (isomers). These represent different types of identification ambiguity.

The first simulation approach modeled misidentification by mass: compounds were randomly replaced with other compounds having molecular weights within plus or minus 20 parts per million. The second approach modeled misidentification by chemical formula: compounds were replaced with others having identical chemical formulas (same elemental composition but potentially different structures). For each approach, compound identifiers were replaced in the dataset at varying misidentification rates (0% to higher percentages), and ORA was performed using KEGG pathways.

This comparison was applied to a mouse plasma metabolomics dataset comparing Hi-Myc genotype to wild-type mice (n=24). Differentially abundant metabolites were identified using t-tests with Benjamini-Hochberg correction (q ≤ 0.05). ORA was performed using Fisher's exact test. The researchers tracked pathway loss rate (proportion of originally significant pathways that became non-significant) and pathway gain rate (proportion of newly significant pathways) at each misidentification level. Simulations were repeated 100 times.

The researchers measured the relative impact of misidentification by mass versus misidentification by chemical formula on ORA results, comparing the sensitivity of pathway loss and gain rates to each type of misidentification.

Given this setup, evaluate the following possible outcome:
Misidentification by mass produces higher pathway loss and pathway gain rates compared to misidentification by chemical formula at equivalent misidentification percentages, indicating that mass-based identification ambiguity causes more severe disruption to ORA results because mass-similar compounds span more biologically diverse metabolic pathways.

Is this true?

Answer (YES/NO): NO